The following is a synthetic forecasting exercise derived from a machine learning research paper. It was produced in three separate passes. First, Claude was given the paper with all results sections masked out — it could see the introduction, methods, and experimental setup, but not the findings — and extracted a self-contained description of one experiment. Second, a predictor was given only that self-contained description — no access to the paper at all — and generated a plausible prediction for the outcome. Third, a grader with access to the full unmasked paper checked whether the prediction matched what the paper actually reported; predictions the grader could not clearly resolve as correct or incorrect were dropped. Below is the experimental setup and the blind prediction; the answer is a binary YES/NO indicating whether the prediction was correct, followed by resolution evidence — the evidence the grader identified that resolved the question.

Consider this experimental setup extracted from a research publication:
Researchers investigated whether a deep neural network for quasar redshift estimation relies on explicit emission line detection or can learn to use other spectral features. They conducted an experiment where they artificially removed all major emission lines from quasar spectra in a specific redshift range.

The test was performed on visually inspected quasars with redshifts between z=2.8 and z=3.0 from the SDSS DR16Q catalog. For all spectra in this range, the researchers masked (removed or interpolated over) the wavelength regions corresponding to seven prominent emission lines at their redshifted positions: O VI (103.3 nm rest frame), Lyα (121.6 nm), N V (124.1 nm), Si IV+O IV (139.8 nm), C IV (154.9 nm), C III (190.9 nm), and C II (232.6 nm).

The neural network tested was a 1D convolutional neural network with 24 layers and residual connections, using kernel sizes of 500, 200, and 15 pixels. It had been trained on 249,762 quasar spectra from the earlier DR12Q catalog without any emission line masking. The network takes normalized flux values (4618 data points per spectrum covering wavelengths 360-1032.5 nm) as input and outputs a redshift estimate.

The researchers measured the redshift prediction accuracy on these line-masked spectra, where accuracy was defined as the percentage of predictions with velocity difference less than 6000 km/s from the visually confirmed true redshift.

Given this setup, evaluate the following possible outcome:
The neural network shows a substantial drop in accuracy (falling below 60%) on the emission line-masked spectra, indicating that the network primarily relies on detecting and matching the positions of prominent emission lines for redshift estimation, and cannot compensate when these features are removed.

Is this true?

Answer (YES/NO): NO